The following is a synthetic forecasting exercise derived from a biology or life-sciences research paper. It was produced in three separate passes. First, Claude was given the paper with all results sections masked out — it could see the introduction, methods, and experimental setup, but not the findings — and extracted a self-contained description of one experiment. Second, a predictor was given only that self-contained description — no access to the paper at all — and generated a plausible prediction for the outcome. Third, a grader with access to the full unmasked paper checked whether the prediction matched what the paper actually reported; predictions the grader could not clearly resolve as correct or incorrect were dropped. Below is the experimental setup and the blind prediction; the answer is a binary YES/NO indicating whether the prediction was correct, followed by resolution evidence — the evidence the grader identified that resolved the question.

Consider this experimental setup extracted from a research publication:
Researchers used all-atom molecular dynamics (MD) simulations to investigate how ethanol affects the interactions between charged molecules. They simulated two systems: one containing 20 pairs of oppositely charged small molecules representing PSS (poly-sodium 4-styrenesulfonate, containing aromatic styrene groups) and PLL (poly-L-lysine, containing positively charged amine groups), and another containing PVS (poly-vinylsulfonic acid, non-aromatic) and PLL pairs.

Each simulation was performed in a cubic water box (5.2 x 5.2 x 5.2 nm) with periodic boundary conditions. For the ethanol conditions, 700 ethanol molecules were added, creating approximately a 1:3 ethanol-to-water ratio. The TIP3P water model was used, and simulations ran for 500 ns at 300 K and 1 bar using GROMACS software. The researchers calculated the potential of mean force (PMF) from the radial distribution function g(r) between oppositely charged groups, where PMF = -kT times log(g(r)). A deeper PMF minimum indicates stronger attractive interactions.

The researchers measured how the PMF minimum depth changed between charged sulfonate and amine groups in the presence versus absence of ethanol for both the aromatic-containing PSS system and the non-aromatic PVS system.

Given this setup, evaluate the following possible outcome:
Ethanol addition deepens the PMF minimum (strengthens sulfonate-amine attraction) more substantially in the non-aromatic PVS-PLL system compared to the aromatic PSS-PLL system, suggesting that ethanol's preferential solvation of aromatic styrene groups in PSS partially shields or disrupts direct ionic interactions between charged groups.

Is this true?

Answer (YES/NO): YES